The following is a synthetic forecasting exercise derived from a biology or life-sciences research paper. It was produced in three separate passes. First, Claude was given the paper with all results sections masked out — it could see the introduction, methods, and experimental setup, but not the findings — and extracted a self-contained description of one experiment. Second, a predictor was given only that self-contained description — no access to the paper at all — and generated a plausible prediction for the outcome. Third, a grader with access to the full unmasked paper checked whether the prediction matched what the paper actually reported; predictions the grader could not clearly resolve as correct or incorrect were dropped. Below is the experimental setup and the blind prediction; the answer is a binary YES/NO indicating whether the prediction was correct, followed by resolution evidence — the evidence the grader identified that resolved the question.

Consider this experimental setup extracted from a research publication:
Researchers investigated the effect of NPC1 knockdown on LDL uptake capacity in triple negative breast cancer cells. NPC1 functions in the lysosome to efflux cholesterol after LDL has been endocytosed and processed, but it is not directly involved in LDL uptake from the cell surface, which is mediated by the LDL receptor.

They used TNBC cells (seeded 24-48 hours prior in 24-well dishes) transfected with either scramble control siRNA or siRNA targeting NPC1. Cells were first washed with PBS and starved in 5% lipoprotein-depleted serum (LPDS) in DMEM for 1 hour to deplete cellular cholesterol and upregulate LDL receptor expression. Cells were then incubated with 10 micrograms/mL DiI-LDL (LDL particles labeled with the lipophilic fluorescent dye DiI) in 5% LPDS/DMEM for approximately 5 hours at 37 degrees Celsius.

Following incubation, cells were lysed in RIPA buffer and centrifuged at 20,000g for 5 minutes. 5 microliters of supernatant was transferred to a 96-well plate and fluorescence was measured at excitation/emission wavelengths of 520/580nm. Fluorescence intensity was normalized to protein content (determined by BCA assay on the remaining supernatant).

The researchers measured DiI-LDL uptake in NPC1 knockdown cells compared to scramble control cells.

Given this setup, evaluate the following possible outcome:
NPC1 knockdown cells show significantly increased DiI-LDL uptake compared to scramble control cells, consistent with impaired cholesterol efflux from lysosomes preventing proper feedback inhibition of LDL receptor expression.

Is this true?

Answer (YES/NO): NO